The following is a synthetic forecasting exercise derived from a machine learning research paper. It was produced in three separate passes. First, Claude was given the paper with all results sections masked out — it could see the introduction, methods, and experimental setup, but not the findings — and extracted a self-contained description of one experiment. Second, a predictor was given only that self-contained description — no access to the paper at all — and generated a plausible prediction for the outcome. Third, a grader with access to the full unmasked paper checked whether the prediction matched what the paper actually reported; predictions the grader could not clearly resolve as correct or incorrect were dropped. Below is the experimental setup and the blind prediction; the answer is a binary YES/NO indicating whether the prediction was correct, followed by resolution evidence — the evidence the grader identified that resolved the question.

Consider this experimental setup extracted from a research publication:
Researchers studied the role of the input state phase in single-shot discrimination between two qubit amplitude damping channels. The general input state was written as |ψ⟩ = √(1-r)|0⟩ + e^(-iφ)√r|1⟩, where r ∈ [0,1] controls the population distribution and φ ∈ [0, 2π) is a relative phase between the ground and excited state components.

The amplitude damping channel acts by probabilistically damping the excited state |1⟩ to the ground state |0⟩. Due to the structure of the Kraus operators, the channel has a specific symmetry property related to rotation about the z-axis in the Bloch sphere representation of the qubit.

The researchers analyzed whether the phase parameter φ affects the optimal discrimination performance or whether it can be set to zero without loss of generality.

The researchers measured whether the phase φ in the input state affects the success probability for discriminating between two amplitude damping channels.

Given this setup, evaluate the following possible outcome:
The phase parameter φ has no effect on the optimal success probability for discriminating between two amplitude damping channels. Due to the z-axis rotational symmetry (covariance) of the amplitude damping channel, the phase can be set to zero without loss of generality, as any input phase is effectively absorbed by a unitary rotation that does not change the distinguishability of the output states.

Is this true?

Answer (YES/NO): YES